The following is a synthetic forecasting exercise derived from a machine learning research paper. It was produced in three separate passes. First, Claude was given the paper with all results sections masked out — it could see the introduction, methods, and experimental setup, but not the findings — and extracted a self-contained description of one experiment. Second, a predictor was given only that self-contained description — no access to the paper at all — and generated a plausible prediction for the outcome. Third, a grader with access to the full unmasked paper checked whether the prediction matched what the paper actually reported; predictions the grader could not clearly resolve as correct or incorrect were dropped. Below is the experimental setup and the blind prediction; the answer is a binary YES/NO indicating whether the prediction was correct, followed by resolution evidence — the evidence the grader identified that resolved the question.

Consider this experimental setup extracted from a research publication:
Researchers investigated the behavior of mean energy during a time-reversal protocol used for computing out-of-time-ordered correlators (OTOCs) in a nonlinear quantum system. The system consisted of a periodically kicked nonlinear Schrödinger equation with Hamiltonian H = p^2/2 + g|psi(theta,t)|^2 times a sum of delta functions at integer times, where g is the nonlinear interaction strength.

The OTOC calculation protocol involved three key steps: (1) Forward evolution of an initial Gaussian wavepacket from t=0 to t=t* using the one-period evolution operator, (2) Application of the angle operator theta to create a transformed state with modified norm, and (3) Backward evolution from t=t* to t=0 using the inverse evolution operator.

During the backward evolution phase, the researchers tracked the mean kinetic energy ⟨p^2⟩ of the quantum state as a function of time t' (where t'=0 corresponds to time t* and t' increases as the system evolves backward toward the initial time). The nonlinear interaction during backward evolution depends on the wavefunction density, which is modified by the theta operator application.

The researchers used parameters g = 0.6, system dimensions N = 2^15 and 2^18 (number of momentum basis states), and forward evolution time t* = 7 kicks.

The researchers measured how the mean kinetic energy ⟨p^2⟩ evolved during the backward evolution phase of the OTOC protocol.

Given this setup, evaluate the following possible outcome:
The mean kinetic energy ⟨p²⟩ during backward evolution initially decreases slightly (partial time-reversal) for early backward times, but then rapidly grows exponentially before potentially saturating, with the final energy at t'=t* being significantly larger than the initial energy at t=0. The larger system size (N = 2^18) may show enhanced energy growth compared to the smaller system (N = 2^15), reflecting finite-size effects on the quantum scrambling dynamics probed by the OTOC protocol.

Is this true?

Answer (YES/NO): NO